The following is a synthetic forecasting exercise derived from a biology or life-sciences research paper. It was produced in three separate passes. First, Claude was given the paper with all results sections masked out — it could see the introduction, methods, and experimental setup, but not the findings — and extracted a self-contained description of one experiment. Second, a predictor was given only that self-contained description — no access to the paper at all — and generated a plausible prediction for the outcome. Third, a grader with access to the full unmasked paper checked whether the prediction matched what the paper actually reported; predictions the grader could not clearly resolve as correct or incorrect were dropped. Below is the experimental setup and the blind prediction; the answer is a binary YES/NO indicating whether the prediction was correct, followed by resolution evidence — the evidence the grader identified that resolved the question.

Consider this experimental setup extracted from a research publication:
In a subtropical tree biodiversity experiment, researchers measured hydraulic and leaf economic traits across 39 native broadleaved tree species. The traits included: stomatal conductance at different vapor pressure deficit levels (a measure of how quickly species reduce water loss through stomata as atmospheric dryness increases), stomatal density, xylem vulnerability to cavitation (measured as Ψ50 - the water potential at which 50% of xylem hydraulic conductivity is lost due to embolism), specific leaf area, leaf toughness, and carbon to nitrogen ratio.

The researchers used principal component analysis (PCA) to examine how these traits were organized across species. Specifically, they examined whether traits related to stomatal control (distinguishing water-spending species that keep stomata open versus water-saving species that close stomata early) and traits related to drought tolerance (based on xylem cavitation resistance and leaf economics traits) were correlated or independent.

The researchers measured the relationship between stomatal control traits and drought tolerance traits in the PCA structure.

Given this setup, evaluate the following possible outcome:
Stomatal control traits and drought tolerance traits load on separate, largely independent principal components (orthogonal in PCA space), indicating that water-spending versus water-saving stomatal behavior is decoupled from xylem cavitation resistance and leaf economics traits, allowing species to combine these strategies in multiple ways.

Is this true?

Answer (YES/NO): YES